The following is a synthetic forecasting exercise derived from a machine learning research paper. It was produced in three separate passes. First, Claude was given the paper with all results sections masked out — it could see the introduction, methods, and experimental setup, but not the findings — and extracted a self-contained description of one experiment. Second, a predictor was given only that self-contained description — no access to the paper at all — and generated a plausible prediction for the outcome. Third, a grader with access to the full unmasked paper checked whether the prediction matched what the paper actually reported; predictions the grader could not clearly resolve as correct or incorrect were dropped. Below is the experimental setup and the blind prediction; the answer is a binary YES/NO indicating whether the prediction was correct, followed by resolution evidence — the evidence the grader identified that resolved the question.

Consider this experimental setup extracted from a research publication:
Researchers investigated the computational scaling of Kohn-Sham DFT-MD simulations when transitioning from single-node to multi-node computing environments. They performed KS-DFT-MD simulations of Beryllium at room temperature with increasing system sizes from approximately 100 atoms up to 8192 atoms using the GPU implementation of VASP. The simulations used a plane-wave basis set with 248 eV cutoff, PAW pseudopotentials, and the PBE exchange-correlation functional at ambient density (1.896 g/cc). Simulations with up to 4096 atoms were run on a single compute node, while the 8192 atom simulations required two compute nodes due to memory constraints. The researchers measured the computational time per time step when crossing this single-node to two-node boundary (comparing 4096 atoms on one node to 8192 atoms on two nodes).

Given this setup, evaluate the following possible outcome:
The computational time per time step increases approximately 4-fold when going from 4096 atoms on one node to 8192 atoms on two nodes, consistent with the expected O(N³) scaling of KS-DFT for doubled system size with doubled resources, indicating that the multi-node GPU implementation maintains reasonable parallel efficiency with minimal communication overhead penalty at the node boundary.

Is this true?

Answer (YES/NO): NO